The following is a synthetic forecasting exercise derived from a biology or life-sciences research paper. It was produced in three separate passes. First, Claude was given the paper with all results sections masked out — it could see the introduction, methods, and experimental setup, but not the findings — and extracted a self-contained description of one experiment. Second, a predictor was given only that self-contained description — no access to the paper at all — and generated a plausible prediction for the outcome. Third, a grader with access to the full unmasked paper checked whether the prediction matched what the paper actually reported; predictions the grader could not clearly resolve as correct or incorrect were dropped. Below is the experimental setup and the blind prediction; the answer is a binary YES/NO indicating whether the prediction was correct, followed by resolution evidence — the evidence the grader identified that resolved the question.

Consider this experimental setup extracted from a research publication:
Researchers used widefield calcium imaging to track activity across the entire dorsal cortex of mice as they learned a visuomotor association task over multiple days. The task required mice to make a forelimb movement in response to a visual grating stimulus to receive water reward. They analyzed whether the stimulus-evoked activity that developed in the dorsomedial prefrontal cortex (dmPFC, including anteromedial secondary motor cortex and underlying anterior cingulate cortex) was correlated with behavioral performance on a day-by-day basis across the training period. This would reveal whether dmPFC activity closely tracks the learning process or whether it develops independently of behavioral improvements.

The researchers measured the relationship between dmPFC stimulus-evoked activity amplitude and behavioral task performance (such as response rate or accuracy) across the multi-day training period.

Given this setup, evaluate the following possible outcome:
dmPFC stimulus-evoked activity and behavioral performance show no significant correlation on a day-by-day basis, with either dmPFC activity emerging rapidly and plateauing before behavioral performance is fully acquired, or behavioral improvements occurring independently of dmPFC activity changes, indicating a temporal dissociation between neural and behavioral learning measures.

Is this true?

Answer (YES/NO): NO